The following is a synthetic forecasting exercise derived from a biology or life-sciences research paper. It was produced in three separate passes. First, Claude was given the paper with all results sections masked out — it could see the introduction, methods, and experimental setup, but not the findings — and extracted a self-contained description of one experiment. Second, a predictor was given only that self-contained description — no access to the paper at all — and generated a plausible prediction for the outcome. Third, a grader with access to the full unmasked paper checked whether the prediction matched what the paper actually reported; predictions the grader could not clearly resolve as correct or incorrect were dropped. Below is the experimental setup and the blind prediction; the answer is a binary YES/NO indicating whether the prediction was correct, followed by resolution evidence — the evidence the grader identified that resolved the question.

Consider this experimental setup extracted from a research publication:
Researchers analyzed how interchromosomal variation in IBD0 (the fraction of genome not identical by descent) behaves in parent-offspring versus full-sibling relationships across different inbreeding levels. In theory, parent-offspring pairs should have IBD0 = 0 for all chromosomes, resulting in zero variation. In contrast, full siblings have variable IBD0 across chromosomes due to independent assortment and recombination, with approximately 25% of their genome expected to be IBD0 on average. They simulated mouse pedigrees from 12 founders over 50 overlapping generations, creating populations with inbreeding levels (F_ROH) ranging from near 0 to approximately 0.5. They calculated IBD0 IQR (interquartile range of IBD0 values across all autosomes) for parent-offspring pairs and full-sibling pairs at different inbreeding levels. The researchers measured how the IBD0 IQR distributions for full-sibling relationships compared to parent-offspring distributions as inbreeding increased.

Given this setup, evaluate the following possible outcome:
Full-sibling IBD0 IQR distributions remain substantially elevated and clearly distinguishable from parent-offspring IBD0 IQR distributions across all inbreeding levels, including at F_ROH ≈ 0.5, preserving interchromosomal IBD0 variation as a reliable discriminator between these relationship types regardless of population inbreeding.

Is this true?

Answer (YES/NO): NO